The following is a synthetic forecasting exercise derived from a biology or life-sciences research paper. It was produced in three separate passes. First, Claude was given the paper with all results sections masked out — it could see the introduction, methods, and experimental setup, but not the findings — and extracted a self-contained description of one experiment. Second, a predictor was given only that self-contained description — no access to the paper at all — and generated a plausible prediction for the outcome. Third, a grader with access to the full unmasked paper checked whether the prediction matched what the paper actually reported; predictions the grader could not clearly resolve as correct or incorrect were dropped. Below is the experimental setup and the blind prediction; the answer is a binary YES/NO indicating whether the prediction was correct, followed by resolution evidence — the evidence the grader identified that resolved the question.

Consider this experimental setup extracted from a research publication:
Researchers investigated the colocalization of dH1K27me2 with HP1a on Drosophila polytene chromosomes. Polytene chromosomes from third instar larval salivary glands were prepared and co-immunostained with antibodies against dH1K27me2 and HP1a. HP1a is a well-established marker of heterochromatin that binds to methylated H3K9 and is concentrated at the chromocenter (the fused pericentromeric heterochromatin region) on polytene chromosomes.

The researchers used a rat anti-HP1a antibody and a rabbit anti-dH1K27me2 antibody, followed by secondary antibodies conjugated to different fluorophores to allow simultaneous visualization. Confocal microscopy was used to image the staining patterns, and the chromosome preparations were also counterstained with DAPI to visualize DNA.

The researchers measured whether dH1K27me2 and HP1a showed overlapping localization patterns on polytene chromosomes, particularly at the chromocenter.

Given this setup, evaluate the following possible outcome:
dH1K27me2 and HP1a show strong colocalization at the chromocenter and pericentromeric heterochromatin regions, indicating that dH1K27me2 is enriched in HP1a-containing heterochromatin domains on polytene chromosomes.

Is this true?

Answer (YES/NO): YES